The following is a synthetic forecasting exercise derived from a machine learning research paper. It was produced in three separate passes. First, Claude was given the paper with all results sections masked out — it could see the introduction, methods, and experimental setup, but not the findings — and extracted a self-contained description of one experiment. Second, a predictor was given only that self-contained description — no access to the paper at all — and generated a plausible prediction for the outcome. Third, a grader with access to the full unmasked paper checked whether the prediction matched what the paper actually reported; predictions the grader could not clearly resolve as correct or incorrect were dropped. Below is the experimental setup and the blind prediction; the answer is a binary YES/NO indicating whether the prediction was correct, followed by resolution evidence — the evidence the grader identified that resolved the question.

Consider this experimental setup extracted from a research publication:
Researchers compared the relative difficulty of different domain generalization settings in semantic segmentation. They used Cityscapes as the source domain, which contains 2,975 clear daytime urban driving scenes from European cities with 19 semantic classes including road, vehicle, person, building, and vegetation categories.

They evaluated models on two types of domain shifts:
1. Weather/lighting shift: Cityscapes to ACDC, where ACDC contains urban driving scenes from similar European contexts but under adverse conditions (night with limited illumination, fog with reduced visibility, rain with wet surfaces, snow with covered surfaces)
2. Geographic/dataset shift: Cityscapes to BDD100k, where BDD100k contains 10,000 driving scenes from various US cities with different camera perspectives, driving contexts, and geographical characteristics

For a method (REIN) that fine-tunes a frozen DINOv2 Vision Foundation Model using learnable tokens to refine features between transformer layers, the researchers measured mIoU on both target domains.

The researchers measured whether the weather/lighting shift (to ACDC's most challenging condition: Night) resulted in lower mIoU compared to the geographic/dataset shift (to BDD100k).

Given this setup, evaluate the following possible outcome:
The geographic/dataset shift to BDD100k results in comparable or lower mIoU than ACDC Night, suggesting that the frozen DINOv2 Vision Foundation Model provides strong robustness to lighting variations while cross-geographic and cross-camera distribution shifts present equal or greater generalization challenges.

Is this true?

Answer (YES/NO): NO